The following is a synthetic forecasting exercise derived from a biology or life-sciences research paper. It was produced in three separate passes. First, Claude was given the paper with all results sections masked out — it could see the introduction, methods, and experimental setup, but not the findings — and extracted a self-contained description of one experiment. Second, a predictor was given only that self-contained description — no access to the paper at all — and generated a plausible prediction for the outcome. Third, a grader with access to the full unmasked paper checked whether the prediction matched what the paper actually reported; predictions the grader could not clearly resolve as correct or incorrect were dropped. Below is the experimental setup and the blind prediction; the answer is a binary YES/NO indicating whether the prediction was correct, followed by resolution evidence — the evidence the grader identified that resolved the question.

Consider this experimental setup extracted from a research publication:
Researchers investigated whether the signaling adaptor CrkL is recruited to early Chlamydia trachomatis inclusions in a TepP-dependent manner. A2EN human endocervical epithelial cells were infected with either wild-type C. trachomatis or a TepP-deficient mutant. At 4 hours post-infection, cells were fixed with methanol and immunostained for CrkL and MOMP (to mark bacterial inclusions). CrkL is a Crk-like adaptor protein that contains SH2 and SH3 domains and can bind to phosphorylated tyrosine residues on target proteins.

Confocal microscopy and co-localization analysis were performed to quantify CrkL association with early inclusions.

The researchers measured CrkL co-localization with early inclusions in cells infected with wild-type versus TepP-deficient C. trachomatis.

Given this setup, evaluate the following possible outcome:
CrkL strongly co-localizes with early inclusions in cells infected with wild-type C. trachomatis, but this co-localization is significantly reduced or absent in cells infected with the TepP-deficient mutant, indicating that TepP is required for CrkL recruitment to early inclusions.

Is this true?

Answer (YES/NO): YES